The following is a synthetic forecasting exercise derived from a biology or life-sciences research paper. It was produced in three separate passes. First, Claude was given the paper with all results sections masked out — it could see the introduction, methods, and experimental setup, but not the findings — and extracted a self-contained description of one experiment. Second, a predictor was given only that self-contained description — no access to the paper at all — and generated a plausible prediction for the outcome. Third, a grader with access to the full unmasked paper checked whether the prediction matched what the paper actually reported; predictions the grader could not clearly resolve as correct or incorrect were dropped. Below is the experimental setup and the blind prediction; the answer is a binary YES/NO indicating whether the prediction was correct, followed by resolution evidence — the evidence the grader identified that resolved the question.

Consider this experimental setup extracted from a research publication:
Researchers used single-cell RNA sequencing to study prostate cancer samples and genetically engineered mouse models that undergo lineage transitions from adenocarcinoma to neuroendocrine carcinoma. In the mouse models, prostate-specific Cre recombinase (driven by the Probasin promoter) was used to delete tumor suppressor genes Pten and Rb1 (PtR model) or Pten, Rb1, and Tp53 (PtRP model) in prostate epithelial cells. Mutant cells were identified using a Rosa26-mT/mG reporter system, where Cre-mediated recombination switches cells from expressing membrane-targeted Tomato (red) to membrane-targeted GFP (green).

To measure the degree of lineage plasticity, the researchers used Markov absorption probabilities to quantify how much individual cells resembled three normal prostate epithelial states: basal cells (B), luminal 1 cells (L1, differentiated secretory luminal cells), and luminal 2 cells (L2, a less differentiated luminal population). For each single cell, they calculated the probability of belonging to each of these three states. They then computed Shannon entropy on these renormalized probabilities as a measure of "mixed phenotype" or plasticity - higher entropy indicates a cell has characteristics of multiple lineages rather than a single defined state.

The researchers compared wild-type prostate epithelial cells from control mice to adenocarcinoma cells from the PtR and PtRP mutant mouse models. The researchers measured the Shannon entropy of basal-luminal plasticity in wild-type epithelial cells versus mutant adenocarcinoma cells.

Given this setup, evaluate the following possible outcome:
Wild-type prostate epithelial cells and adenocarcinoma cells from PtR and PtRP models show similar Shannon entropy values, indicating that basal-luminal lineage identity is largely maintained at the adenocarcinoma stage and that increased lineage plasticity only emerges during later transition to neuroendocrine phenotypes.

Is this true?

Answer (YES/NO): NO